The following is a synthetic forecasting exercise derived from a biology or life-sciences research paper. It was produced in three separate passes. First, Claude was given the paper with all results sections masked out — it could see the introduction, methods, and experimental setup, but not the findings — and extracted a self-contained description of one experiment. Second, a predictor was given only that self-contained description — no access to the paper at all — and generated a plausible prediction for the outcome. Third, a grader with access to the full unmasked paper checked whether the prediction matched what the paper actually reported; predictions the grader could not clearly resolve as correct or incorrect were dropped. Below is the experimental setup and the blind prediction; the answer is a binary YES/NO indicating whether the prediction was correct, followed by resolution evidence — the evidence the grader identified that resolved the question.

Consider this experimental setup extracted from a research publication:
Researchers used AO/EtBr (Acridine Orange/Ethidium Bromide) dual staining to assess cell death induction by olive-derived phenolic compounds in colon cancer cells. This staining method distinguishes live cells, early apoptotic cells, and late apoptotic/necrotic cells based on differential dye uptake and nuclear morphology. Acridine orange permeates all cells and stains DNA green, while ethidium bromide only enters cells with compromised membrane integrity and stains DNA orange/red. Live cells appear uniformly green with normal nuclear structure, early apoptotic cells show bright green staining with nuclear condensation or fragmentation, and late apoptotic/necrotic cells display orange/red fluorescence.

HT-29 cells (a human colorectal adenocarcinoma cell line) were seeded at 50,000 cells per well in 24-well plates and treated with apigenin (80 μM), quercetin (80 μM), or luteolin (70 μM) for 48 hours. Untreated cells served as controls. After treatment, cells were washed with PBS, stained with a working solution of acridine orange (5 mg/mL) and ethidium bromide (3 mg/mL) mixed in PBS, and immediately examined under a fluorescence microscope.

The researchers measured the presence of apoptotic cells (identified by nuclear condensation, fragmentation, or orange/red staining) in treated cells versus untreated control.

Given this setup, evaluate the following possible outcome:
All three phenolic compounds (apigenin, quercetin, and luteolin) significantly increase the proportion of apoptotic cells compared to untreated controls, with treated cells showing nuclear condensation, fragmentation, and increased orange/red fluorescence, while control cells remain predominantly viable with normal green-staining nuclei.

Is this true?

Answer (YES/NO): YES